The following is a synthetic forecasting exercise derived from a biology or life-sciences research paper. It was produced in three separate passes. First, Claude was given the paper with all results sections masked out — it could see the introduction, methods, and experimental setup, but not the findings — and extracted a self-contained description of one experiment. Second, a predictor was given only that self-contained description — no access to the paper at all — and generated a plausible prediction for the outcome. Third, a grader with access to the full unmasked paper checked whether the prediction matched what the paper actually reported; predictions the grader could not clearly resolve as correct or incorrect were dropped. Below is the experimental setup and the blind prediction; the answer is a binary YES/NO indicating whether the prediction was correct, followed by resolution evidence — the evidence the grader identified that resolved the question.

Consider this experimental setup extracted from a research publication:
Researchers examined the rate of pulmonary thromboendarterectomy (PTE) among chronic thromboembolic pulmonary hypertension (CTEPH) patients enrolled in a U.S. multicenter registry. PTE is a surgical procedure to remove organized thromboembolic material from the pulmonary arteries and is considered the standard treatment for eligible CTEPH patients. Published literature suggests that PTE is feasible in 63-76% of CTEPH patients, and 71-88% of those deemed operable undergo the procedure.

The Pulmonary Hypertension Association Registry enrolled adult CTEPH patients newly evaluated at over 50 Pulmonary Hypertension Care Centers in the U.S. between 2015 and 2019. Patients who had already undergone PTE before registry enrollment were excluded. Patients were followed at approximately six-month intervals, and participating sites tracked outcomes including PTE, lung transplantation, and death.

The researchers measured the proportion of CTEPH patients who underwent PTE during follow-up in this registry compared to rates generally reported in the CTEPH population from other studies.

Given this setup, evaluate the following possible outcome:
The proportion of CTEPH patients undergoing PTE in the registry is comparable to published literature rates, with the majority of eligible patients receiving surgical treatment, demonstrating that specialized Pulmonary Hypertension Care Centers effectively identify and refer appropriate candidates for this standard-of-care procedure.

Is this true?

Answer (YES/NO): NO